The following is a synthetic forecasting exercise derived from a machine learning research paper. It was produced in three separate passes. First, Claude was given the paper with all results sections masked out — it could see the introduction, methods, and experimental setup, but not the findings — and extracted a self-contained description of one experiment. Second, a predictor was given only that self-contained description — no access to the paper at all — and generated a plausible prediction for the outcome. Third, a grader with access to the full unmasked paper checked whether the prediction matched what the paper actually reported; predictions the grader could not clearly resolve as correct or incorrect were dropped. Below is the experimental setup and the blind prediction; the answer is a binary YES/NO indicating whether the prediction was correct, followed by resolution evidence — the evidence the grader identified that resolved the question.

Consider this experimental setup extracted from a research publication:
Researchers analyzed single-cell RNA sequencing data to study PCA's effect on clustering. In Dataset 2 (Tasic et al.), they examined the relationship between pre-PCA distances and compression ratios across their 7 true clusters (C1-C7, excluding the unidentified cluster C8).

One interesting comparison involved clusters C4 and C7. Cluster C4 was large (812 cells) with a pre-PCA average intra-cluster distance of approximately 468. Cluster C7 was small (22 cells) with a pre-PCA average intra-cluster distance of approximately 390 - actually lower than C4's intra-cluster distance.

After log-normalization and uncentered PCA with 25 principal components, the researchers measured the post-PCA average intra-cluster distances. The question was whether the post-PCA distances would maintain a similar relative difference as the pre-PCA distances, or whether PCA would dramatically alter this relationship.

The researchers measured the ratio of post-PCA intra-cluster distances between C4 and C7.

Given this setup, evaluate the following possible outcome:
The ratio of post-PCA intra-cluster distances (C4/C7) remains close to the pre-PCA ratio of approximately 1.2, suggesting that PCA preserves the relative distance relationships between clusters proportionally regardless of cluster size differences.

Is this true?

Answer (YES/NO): NO